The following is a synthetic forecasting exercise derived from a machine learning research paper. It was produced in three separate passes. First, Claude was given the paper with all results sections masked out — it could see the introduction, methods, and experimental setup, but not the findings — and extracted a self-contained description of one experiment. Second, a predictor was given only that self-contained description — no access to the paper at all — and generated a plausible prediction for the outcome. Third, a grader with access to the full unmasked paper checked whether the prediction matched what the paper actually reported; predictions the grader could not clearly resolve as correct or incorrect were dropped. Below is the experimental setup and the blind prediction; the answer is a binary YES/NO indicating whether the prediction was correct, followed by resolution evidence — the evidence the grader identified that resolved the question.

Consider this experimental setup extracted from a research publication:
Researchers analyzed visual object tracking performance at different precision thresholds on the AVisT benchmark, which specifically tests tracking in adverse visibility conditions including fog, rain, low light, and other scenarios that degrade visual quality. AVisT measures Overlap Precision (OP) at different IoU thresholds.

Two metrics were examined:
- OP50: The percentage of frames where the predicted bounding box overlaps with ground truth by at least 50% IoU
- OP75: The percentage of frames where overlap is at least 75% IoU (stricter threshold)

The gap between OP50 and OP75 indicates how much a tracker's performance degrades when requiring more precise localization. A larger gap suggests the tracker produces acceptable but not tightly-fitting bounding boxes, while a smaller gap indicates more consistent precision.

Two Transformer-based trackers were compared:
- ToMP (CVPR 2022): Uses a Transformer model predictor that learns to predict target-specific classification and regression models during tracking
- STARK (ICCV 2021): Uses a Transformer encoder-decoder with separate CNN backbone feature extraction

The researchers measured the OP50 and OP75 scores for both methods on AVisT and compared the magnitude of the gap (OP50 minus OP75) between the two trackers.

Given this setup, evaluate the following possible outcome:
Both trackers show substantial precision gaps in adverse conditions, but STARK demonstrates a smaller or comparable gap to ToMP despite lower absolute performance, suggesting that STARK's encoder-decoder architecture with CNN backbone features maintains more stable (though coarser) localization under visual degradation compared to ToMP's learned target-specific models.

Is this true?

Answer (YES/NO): NO